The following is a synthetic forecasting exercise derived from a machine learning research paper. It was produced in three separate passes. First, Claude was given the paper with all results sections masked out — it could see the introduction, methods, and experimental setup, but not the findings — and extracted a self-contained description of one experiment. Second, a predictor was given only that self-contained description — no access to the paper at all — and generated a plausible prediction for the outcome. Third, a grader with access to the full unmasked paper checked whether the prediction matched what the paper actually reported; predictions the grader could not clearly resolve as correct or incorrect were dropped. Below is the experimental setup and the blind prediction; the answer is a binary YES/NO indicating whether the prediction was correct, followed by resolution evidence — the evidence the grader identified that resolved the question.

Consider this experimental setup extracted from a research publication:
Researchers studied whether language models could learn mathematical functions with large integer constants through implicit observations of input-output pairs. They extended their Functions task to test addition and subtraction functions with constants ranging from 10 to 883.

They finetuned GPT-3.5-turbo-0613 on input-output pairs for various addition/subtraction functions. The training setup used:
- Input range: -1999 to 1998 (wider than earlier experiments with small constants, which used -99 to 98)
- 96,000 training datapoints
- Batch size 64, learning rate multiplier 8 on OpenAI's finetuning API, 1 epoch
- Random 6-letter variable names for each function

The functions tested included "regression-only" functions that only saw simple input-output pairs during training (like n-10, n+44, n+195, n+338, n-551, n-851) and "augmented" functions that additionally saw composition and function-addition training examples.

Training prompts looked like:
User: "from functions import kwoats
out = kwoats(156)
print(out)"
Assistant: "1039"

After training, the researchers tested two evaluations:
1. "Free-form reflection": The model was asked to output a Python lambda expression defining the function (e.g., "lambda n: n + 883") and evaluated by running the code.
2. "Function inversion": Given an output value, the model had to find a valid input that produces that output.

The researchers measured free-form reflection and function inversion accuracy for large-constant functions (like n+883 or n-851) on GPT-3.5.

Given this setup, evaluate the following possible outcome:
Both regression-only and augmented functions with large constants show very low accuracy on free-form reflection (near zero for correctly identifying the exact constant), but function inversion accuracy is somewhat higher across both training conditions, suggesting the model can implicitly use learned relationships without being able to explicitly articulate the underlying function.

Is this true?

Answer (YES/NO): NO